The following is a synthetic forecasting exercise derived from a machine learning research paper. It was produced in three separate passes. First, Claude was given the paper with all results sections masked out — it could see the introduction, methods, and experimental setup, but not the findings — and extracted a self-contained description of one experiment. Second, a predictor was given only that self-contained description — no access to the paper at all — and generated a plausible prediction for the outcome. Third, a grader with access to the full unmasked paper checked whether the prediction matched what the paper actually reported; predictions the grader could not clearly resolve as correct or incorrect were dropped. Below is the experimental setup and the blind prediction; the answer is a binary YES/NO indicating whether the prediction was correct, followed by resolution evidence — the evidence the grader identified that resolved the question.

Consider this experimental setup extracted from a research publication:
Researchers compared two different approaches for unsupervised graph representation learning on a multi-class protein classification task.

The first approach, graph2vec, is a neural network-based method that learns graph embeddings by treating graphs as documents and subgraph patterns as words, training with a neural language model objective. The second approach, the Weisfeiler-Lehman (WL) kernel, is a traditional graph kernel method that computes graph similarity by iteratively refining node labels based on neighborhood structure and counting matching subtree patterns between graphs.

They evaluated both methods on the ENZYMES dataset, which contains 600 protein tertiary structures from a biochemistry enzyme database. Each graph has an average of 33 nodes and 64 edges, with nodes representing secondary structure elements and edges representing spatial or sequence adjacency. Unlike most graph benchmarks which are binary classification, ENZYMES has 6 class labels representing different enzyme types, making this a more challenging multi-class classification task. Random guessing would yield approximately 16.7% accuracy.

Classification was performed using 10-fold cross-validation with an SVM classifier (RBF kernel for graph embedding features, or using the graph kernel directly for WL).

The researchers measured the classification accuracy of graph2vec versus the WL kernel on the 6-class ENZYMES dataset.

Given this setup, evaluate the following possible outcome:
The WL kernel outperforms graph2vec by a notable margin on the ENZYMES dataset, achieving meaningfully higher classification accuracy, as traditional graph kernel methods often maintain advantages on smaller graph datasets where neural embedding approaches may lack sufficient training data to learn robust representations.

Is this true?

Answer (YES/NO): YES